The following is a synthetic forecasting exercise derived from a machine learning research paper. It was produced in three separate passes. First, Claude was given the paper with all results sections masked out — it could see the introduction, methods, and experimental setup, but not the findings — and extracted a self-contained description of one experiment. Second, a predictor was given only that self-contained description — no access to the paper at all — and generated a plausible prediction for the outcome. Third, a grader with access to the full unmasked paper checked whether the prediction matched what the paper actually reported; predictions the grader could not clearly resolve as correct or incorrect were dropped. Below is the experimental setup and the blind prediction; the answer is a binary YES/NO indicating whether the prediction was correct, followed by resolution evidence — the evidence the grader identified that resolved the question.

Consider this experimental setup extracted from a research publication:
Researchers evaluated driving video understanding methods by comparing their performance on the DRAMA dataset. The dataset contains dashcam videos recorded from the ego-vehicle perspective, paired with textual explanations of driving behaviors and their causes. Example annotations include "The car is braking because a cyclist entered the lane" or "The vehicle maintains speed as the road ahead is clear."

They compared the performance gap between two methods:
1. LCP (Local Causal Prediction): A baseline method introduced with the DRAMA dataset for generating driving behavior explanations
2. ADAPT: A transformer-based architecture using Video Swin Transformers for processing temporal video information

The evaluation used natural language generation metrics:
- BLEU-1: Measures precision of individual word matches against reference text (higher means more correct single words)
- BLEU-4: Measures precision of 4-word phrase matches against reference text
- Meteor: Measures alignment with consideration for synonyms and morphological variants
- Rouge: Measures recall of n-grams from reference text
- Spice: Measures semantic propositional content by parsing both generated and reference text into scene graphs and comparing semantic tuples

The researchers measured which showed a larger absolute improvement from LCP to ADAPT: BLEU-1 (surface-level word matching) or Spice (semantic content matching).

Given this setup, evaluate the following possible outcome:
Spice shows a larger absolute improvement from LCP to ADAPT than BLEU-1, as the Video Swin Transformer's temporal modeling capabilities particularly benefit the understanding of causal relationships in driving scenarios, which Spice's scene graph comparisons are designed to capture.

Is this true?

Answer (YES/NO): YES